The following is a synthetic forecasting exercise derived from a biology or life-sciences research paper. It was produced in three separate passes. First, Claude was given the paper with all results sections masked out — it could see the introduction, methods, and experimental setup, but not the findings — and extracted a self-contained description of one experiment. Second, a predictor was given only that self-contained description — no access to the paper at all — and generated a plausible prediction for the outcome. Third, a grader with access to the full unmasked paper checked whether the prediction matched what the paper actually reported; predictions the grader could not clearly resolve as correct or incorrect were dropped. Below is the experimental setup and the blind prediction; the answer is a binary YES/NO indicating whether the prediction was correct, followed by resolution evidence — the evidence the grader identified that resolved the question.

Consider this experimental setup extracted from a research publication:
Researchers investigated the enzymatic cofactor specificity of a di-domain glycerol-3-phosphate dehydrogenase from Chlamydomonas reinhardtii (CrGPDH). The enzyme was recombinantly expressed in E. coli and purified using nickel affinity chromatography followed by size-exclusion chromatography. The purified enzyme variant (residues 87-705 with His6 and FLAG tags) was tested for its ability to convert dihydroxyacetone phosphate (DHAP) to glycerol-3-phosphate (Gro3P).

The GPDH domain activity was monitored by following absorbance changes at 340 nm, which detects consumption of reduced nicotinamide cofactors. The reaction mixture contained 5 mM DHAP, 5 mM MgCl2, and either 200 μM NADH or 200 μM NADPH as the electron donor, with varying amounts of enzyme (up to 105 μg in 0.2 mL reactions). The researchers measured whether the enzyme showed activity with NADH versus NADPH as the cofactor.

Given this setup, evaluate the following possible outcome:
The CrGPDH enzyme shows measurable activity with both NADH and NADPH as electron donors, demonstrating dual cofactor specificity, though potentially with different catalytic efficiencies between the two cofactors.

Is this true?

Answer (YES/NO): NO